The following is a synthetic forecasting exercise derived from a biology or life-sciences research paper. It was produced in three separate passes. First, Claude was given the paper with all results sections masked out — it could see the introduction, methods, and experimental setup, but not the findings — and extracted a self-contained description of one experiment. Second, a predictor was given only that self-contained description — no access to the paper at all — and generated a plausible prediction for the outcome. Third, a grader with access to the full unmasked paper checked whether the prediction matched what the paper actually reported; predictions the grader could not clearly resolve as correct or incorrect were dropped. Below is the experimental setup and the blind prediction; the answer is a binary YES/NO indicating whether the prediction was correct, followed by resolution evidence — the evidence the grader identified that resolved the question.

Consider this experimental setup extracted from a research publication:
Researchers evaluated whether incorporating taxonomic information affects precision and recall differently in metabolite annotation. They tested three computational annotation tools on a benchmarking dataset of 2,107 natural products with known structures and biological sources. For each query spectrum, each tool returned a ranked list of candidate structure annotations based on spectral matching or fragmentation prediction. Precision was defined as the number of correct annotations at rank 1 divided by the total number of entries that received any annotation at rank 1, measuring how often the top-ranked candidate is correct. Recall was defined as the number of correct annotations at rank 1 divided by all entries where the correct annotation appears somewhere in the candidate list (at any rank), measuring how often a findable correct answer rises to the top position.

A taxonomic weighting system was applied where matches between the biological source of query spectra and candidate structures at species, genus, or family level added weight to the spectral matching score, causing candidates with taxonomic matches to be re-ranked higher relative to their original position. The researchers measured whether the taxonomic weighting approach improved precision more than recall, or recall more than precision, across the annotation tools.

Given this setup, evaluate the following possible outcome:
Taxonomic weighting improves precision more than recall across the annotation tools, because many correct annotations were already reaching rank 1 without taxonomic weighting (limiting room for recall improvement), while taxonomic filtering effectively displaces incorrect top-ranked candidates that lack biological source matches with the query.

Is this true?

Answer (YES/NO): NO